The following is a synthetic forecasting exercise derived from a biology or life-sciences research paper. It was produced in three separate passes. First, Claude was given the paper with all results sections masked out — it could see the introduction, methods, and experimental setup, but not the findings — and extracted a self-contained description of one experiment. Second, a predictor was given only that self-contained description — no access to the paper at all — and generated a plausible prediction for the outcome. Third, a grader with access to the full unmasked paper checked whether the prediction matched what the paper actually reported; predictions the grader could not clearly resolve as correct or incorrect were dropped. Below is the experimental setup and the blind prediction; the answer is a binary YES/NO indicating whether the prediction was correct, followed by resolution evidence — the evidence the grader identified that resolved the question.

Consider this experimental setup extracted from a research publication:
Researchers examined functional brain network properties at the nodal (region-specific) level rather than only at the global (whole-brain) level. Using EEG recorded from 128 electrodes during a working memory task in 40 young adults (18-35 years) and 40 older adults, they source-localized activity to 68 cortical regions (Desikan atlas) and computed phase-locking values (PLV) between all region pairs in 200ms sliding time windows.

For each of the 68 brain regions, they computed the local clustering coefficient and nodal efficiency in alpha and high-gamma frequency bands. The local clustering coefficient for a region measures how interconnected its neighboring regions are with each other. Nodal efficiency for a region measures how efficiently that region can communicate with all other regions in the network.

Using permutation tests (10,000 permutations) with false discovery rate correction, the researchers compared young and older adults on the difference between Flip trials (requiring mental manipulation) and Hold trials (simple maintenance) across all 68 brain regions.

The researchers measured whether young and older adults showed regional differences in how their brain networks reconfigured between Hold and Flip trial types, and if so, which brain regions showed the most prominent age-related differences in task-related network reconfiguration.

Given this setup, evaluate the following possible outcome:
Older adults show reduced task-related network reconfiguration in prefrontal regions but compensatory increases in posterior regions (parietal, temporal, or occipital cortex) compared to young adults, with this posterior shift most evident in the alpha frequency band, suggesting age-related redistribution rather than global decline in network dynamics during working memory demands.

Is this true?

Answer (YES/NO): NO